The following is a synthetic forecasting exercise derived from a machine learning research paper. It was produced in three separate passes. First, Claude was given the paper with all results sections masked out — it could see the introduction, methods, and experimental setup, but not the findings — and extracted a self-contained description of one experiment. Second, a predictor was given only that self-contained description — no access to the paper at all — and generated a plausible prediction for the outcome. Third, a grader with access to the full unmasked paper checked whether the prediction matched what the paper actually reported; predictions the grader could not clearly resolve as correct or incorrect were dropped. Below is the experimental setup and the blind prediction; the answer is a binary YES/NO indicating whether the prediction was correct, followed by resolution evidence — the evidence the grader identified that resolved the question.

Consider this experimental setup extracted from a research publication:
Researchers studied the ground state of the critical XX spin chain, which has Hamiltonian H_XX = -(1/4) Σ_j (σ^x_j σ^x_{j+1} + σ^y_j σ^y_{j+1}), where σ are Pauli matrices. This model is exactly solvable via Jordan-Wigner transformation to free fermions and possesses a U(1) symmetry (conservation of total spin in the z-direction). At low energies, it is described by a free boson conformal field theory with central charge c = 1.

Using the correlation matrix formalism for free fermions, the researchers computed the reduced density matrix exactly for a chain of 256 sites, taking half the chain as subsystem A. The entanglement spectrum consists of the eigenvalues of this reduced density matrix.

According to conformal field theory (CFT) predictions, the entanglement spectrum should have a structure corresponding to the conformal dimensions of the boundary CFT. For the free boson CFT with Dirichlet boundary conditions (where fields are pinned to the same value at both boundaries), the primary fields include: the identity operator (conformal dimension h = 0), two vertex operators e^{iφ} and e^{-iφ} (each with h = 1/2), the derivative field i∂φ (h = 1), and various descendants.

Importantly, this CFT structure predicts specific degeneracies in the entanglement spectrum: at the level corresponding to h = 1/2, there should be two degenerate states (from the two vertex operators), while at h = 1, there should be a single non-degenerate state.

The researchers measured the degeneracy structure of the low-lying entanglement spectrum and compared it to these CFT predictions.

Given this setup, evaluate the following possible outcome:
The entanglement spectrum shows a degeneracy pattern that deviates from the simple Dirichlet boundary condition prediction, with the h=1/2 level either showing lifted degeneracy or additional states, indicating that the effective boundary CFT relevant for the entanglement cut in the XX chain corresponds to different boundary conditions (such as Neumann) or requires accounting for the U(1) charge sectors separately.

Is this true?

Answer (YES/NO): NO